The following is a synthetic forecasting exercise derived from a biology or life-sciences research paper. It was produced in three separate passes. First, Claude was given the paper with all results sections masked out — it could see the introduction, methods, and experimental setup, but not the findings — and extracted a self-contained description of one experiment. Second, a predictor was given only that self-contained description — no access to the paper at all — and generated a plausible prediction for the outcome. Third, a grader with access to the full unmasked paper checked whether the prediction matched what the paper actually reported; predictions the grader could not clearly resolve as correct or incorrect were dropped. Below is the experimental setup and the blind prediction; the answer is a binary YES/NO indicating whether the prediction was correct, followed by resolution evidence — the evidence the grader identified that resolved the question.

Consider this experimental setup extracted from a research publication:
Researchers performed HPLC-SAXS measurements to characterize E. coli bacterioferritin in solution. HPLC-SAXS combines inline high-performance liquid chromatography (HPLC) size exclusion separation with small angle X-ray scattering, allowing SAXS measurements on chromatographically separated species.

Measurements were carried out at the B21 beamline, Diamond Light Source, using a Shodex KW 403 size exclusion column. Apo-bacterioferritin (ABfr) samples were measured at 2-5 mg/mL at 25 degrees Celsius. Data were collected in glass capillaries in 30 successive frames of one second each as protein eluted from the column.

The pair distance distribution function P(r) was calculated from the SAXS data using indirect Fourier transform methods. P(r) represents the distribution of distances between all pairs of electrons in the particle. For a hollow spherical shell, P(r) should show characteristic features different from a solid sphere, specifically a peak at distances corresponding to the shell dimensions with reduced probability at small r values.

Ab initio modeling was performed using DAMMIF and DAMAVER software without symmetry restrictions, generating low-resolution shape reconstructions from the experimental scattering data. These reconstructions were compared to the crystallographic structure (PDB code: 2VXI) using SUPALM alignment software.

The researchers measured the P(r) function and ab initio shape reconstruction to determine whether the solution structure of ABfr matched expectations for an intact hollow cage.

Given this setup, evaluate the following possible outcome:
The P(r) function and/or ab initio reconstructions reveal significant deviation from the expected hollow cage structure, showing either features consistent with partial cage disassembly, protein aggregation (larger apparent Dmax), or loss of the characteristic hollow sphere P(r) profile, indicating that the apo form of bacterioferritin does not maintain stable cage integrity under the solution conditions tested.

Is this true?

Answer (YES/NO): NO